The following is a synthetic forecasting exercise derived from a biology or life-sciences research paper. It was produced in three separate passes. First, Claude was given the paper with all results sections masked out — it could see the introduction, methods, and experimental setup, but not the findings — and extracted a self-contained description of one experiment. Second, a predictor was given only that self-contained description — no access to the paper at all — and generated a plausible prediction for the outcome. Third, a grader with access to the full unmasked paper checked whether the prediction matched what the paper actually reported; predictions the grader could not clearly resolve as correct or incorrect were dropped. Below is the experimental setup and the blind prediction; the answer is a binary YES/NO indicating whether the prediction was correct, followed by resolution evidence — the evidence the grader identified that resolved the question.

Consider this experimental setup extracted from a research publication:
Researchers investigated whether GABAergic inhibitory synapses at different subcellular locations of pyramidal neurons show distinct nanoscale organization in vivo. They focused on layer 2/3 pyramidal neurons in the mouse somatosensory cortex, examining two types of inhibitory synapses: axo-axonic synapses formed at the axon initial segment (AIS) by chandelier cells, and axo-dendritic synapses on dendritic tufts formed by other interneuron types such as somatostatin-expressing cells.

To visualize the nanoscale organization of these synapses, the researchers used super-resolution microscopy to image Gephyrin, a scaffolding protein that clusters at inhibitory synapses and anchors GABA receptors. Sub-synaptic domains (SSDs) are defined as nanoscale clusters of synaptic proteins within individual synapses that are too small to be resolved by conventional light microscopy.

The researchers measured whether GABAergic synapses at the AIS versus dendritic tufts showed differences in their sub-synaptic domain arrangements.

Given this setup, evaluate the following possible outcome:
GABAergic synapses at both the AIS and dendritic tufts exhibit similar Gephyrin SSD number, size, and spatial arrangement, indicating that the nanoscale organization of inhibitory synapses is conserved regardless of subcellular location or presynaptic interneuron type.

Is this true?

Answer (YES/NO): NO